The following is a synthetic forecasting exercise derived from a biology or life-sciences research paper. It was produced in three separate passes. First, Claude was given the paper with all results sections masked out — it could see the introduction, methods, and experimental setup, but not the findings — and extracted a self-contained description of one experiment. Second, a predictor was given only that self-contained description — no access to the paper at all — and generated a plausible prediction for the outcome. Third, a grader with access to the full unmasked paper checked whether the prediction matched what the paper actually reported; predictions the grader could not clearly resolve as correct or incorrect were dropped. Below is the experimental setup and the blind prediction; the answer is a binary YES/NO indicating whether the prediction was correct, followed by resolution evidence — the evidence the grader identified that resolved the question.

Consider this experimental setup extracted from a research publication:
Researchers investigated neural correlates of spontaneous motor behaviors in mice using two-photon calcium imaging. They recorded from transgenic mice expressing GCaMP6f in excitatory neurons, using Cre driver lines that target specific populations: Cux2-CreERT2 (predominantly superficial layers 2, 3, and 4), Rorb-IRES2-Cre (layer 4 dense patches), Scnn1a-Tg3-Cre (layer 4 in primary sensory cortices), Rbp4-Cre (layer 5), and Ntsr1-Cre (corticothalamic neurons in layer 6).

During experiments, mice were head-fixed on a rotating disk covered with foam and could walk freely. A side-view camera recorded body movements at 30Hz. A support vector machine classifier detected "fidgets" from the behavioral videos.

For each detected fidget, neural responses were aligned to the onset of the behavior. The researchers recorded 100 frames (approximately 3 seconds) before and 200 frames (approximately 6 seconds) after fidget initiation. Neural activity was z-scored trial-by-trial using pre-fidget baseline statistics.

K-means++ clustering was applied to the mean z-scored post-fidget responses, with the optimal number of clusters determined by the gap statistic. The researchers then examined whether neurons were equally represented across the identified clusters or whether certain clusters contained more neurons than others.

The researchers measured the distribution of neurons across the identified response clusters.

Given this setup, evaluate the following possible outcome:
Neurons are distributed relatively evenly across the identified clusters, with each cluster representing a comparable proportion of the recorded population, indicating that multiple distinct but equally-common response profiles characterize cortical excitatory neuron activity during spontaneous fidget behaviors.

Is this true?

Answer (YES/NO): NO